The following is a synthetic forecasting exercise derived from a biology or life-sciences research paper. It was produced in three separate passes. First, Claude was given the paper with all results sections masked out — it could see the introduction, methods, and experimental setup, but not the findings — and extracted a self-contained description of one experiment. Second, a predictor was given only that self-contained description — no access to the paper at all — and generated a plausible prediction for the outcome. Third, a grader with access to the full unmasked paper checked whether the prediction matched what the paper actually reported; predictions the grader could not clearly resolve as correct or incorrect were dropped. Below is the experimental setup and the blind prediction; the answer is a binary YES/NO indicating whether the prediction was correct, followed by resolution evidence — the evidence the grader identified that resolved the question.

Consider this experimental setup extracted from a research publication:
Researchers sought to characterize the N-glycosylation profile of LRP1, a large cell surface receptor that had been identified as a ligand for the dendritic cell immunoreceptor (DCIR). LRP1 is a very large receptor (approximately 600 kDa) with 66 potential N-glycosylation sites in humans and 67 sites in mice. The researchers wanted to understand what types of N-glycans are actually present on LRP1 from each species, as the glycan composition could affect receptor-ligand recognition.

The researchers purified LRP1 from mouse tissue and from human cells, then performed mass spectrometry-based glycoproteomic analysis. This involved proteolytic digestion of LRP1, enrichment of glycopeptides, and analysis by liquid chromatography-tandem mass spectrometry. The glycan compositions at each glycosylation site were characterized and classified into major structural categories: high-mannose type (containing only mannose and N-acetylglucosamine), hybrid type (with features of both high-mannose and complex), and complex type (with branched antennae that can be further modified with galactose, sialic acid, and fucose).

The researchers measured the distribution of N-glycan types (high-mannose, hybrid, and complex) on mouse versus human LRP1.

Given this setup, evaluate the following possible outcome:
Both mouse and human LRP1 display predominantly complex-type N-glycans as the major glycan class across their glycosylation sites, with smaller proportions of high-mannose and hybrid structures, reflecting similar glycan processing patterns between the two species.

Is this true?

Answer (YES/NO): YES